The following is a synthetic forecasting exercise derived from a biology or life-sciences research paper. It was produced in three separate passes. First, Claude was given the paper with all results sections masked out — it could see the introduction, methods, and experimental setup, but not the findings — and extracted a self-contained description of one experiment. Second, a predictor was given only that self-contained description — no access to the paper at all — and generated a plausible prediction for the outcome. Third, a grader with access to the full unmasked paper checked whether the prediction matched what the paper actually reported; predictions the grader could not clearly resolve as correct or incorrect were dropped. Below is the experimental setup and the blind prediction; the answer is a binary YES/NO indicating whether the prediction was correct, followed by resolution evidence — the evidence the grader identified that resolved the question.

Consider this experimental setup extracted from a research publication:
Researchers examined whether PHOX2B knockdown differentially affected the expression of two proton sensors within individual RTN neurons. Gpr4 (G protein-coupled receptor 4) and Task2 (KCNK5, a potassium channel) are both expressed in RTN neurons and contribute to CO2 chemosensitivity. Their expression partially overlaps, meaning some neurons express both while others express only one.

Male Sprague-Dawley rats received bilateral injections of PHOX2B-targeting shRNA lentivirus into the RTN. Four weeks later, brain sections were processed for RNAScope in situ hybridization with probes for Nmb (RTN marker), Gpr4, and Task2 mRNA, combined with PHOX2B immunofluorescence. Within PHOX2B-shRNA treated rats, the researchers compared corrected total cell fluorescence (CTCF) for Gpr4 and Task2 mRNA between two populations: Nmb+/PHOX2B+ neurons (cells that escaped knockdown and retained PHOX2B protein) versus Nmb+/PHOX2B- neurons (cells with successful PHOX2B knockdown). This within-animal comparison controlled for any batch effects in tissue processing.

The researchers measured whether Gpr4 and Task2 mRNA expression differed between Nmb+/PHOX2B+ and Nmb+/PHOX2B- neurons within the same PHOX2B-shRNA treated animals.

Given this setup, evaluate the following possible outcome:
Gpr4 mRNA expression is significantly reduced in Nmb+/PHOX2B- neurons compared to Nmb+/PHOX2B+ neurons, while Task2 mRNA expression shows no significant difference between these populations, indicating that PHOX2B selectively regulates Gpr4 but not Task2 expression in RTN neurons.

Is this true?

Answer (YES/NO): NO